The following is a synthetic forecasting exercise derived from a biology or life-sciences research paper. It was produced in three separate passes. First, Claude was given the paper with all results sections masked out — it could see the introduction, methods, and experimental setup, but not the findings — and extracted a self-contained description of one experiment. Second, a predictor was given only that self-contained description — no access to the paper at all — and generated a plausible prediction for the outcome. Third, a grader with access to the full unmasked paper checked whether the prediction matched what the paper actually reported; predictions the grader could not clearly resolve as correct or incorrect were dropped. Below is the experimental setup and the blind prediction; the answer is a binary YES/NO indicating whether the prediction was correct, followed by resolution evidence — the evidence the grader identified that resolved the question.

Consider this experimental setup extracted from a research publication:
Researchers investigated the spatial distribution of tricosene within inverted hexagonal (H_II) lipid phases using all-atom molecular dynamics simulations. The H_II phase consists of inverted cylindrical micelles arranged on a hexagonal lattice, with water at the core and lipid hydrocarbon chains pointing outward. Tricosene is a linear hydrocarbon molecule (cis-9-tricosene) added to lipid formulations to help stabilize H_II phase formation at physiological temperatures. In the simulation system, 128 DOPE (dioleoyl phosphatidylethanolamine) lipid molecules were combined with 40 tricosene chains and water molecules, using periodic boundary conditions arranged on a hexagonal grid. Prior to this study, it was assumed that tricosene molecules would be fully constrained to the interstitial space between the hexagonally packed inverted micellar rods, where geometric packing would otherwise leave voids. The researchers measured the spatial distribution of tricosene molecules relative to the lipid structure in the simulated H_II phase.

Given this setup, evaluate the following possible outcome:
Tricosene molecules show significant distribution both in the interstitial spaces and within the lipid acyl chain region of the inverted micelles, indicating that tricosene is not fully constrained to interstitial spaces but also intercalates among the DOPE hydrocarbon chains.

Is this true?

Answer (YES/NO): YES